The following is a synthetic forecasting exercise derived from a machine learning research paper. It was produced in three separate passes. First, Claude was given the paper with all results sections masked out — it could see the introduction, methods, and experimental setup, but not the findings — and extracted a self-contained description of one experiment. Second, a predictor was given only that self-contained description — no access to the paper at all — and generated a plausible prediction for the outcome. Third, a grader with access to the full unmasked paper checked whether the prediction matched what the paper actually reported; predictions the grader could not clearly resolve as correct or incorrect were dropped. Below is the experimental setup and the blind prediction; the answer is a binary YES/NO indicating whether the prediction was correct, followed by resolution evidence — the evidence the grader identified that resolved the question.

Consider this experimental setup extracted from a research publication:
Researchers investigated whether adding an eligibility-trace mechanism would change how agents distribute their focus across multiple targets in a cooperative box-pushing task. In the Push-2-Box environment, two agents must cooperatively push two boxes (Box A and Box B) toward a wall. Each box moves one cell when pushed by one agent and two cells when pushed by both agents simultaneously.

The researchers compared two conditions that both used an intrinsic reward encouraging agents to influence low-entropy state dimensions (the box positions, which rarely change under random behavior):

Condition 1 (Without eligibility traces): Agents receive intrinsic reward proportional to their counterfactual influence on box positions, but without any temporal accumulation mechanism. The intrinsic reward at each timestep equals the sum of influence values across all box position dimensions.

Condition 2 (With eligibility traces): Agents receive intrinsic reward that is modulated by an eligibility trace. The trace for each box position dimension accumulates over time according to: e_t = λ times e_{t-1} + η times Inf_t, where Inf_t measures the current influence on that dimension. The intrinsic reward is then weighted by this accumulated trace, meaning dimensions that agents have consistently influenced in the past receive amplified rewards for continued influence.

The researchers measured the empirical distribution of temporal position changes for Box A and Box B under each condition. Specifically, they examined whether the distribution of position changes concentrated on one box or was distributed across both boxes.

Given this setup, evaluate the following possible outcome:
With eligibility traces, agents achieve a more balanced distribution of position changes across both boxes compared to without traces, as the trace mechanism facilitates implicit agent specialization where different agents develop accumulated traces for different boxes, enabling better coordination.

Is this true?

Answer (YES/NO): NO